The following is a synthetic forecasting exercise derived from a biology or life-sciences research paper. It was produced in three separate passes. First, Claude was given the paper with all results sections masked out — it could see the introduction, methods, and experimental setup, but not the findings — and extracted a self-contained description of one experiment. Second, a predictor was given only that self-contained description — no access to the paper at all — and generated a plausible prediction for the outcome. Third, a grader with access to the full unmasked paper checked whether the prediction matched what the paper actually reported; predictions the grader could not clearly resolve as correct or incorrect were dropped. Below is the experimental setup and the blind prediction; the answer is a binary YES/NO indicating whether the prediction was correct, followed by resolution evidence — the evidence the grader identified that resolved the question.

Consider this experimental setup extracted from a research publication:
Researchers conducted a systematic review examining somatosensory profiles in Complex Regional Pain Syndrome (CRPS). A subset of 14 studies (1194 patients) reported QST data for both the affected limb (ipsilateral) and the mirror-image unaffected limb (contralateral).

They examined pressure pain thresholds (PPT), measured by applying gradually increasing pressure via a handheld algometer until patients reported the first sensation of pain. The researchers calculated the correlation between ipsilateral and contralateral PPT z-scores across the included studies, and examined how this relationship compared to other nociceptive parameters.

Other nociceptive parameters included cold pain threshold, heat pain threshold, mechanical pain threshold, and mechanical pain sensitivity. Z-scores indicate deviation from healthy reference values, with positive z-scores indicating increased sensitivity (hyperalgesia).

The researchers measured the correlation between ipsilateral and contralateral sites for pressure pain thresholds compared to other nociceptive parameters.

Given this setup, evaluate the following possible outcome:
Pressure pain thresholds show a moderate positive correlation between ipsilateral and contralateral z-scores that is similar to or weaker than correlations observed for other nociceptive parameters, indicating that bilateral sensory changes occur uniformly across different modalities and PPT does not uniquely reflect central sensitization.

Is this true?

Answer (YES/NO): NO